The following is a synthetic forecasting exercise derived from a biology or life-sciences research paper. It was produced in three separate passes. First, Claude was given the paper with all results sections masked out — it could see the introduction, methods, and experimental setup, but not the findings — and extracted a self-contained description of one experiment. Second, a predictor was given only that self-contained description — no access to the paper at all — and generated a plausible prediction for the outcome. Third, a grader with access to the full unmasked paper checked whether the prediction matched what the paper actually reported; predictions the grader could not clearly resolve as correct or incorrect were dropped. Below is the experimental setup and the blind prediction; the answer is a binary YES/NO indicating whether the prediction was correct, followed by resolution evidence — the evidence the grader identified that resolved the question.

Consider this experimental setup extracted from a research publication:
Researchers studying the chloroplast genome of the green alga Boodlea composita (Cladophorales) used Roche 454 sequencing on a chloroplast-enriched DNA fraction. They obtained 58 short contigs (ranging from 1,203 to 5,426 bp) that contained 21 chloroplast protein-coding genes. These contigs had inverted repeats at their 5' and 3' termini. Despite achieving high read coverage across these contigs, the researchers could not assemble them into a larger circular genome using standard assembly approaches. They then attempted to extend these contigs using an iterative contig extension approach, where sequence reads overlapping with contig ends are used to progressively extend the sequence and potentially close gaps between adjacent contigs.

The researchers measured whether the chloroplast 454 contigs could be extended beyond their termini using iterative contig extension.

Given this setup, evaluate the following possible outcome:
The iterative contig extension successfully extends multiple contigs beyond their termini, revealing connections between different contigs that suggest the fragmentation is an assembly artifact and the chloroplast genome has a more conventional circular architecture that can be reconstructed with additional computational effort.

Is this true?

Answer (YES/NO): NO